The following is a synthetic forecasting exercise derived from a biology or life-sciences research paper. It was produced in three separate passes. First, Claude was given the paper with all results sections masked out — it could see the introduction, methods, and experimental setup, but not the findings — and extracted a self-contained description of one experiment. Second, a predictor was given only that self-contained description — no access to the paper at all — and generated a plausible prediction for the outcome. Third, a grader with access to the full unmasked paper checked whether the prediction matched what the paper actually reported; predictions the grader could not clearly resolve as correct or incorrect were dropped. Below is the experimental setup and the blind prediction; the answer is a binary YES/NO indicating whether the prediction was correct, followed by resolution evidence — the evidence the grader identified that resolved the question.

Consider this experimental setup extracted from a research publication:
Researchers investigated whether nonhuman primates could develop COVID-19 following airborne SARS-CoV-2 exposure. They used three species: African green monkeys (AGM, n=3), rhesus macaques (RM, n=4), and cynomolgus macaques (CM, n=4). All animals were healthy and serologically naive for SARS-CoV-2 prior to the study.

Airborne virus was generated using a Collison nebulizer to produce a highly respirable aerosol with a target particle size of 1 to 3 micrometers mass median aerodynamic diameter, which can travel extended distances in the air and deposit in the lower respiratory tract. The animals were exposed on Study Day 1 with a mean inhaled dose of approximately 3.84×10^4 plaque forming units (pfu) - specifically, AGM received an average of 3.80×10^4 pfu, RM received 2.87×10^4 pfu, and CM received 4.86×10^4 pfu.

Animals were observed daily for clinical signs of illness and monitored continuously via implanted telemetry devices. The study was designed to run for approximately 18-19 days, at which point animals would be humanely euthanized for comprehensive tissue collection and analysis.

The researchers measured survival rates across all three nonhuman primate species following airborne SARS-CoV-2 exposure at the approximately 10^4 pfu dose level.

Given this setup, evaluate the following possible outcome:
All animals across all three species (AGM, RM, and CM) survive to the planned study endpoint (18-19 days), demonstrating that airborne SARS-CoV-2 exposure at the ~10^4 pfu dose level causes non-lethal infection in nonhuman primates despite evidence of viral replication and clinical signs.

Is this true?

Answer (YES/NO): YES